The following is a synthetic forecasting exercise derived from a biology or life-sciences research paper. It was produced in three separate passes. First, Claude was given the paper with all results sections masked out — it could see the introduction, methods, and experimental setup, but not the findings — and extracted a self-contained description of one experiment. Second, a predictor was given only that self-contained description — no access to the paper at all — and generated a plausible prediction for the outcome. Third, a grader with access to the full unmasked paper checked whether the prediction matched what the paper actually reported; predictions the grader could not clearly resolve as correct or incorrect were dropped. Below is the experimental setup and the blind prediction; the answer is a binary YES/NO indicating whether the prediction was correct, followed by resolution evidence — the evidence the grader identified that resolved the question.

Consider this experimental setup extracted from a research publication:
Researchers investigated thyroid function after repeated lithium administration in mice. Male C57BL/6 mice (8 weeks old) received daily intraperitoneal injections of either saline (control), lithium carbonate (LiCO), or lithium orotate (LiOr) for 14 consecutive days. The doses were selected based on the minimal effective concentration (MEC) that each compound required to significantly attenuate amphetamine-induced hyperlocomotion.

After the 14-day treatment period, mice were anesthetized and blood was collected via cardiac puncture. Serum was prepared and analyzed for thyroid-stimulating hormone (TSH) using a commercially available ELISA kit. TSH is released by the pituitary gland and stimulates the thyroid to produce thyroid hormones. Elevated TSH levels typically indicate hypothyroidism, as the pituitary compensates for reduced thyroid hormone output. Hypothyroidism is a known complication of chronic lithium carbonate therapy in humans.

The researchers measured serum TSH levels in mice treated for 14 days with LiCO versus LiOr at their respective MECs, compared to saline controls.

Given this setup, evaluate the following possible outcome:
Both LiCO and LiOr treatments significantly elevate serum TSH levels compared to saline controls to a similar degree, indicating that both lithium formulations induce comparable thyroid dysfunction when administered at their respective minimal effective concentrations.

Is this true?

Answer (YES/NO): NO